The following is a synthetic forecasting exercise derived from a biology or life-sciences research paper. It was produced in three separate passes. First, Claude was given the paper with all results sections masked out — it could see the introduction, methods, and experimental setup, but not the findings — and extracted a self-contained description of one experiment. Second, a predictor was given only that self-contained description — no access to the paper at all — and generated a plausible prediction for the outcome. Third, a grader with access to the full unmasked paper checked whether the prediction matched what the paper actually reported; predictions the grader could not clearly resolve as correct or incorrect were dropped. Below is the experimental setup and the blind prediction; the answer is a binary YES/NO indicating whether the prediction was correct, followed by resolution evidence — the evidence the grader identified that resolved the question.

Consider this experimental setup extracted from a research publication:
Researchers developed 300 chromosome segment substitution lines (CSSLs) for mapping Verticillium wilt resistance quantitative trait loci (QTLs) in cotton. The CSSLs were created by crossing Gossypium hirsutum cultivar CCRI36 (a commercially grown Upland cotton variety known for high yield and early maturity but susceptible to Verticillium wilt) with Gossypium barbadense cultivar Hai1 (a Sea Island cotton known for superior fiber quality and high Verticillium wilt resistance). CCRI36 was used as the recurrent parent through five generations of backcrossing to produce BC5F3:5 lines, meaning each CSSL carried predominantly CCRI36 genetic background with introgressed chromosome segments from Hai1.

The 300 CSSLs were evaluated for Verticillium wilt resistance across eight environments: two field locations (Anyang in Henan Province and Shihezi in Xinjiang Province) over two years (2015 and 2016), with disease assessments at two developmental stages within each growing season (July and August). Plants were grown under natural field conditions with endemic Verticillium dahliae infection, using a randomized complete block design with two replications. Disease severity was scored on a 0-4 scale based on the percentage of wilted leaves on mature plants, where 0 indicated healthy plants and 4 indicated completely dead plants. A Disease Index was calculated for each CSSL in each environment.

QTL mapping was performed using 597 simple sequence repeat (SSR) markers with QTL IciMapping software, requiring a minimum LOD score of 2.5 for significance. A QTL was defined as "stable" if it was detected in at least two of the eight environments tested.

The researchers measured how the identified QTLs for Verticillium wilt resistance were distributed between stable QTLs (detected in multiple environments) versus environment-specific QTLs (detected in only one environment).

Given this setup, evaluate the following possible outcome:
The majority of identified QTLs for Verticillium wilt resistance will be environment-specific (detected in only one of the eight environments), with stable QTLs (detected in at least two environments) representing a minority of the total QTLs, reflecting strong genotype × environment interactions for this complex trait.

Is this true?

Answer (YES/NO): NO